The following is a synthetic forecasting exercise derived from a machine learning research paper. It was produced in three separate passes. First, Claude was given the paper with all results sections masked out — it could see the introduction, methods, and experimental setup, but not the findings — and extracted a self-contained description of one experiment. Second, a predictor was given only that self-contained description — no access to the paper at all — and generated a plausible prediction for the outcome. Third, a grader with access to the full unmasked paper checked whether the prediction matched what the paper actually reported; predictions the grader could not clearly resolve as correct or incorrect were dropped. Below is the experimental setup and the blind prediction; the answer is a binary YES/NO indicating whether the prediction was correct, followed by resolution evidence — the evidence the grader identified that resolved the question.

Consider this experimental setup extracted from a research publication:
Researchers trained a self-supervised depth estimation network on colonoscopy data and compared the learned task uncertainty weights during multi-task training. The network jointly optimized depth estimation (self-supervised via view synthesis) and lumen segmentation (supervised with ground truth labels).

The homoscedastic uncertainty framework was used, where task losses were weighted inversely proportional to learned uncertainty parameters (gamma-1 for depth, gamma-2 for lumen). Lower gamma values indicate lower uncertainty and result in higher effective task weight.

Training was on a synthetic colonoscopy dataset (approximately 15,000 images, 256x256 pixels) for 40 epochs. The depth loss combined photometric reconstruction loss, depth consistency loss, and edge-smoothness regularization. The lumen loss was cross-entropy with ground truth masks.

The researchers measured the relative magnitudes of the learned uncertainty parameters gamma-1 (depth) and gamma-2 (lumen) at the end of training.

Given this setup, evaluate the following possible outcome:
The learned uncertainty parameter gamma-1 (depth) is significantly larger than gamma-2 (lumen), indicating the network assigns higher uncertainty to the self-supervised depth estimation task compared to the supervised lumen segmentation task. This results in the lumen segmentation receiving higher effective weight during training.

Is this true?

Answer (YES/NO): NO